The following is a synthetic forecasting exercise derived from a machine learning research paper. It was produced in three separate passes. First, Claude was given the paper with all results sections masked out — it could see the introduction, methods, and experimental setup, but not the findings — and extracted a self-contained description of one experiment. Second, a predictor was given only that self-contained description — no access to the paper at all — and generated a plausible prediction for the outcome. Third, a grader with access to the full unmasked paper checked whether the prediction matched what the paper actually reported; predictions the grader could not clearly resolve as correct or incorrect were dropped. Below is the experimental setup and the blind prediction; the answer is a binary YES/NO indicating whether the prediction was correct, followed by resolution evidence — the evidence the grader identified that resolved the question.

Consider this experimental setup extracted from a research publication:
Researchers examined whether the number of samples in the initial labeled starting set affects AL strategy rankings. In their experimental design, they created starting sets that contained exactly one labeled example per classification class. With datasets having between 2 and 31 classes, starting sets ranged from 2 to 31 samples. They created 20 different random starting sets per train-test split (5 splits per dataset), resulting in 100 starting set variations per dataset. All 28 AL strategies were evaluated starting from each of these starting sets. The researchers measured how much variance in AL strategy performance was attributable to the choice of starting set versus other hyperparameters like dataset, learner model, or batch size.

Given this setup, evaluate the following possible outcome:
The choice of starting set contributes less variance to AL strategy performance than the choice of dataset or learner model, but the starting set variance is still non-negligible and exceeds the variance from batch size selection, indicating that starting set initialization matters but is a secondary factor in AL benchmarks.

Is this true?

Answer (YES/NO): NO